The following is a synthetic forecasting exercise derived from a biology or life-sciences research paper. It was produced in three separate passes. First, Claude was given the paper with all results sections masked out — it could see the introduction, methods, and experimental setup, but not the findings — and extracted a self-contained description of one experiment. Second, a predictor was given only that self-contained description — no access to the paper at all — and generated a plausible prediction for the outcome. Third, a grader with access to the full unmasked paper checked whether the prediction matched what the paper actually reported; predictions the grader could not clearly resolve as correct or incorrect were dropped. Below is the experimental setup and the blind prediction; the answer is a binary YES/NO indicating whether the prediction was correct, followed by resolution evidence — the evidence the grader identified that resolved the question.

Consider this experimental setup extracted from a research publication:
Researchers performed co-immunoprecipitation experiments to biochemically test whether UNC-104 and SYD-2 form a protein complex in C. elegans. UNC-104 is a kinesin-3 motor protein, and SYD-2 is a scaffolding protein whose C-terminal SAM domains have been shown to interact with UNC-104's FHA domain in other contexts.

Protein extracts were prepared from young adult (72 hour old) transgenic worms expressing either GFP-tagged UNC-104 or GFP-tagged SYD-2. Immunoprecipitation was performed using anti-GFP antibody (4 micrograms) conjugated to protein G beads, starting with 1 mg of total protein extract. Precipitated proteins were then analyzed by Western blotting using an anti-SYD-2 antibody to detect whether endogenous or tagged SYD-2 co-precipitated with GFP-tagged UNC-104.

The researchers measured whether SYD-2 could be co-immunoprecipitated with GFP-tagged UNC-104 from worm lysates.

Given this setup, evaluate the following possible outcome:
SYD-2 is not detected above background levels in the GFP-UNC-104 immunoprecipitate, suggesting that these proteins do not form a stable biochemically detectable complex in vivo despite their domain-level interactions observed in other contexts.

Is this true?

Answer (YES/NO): NO